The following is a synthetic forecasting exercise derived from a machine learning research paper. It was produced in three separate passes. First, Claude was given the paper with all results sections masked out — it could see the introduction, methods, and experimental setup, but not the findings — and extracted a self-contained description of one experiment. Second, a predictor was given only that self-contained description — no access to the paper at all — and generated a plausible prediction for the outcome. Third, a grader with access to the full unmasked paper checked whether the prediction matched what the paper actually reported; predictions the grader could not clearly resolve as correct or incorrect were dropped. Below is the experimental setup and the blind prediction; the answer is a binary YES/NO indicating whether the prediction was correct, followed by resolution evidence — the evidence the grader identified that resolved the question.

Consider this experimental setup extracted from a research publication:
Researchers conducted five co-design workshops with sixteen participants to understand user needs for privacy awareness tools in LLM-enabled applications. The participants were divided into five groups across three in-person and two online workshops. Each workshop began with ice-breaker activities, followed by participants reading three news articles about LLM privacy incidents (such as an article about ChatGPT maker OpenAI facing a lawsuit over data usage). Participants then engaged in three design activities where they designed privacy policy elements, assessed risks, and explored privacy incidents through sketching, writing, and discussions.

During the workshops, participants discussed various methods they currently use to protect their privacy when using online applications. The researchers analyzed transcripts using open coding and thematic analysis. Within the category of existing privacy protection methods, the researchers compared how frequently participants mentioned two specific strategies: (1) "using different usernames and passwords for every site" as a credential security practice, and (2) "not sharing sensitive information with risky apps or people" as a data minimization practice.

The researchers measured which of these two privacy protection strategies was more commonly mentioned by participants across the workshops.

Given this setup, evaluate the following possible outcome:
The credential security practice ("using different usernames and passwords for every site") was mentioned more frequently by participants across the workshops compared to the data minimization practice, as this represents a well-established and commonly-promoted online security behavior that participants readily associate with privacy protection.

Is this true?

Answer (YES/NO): NO